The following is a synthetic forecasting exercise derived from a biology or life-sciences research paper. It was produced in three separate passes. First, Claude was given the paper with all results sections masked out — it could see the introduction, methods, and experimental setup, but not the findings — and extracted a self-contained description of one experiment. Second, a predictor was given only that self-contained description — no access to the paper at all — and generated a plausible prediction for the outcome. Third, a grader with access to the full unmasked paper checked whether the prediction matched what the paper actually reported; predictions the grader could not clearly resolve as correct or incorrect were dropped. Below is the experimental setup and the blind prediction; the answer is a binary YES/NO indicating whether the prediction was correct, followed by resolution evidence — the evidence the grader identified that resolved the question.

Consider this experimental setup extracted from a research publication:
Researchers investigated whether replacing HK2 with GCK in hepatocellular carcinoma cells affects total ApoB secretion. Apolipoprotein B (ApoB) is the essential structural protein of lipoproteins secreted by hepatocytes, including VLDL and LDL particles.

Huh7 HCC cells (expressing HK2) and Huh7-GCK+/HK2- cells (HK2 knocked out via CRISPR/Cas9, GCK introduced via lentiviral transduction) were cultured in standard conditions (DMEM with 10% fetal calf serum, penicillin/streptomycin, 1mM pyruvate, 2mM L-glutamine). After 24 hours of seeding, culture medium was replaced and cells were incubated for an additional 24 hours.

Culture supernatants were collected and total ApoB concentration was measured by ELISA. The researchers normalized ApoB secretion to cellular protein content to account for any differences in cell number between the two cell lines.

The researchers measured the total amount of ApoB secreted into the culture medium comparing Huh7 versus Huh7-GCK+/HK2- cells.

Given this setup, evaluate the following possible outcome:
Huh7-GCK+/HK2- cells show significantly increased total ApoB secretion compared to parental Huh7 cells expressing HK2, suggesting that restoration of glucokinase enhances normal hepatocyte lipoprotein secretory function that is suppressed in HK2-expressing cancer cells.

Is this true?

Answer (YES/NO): NO